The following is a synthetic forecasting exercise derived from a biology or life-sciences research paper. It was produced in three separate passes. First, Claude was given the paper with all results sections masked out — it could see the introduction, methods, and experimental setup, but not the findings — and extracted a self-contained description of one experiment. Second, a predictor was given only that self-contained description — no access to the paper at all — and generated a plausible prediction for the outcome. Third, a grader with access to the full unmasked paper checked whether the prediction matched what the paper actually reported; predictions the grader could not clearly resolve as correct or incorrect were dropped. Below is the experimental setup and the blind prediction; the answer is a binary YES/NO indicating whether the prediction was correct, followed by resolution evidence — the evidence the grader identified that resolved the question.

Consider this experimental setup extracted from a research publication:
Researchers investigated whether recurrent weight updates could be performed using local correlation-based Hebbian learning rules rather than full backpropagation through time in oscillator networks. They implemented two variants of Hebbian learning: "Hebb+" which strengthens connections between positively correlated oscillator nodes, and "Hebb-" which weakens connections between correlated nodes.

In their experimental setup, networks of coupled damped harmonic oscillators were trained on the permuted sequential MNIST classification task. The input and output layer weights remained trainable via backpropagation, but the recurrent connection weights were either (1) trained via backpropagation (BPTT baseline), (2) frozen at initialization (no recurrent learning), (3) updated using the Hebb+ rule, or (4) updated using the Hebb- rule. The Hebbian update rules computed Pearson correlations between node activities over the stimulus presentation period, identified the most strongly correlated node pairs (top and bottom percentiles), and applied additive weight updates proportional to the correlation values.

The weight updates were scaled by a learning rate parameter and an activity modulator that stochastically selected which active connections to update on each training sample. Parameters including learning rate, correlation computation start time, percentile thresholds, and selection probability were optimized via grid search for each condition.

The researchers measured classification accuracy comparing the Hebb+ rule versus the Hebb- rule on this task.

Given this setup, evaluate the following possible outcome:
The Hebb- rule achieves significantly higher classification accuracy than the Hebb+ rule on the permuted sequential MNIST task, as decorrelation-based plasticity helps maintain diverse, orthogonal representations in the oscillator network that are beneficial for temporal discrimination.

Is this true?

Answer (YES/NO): NO